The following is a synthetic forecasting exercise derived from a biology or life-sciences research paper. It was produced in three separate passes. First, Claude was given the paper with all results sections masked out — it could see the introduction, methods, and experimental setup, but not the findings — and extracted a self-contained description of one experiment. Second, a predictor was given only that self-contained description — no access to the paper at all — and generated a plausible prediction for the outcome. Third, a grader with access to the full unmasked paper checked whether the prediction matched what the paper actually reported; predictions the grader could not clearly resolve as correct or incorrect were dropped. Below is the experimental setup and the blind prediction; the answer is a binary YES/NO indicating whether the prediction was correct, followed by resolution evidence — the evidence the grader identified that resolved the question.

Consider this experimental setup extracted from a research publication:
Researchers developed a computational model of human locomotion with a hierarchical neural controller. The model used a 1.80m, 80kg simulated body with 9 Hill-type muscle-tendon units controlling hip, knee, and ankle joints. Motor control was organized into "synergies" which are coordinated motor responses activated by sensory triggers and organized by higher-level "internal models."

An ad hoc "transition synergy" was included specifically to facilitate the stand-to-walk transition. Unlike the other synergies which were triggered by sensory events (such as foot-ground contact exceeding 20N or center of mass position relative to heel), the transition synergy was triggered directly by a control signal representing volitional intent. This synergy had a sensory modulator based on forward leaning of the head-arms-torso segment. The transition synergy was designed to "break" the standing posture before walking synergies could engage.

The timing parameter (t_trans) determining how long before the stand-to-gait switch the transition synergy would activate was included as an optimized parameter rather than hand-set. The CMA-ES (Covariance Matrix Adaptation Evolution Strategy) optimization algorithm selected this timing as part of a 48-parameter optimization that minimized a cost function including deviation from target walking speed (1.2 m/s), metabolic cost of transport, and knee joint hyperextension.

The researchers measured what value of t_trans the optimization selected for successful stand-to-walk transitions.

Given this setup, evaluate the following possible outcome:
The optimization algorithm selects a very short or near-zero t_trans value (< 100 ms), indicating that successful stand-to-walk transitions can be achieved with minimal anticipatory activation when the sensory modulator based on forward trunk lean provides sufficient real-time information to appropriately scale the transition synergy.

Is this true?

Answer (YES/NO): NO